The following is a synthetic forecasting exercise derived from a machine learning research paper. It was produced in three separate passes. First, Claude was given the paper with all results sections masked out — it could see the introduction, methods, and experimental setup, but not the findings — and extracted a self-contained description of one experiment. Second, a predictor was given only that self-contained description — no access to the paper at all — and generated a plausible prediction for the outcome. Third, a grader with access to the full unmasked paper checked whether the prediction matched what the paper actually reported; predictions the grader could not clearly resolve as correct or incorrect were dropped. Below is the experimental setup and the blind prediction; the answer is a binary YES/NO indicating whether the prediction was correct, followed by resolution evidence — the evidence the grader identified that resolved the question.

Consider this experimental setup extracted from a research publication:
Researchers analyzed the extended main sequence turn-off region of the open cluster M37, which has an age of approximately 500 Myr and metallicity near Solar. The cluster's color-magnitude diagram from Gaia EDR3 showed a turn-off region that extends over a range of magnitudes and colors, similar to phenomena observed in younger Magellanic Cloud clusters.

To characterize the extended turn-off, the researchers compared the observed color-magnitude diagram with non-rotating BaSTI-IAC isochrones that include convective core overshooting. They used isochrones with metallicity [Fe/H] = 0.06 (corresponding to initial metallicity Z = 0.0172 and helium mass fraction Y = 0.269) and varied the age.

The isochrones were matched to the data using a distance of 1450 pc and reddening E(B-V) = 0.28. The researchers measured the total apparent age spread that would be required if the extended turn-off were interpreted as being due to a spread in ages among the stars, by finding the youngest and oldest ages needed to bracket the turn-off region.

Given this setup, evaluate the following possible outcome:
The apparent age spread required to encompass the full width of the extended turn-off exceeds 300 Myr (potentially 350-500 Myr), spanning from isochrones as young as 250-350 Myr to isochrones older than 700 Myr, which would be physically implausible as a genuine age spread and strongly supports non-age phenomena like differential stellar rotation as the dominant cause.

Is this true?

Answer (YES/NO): NO